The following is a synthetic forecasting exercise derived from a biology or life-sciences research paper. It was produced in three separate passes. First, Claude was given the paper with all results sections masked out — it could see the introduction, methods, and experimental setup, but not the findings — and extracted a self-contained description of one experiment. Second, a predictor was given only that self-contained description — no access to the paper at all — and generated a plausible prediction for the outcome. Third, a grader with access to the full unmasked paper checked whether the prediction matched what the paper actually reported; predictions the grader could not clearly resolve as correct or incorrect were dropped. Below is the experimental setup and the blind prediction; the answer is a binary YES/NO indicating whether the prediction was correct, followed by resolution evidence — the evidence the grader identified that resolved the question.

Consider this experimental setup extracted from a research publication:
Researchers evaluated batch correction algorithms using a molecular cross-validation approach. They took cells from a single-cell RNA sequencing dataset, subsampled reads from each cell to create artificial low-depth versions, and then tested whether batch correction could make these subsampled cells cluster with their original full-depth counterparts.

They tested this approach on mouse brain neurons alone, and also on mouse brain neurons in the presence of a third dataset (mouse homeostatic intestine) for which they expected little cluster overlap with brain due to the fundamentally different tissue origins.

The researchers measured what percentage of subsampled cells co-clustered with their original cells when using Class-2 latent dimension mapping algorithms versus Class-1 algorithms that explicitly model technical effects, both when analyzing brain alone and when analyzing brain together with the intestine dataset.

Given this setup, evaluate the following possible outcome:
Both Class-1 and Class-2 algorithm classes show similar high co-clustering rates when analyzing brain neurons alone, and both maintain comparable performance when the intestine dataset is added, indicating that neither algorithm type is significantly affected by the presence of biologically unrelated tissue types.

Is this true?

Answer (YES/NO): NO